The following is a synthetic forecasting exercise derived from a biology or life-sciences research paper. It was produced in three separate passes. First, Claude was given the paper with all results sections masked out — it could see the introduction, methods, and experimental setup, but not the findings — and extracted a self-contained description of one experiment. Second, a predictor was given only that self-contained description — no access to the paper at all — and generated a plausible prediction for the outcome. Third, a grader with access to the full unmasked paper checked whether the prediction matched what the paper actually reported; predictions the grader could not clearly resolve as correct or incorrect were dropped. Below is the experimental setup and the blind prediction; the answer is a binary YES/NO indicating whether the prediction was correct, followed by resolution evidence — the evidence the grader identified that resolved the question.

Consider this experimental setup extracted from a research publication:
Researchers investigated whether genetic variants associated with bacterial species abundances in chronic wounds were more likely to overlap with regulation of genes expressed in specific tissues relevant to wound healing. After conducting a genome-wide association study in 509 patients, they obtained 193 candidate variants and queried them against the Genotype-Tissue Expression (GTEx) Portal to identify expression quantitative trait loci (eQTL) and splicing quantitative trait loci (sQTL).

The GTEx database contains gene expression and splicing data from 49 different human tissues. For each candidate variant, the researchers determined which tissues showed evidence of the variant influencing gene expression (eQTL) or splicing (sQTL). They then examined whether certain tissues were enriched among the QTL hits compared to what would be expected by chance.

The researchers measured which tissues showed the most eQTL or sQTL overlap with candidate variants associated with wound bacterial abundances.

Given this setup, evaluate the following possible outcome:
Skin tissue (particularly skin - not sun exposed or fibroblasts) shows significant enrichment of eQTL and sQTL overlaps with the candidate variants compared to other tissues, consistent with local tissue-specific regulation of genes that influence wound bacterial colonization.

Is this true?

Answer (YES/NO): NO